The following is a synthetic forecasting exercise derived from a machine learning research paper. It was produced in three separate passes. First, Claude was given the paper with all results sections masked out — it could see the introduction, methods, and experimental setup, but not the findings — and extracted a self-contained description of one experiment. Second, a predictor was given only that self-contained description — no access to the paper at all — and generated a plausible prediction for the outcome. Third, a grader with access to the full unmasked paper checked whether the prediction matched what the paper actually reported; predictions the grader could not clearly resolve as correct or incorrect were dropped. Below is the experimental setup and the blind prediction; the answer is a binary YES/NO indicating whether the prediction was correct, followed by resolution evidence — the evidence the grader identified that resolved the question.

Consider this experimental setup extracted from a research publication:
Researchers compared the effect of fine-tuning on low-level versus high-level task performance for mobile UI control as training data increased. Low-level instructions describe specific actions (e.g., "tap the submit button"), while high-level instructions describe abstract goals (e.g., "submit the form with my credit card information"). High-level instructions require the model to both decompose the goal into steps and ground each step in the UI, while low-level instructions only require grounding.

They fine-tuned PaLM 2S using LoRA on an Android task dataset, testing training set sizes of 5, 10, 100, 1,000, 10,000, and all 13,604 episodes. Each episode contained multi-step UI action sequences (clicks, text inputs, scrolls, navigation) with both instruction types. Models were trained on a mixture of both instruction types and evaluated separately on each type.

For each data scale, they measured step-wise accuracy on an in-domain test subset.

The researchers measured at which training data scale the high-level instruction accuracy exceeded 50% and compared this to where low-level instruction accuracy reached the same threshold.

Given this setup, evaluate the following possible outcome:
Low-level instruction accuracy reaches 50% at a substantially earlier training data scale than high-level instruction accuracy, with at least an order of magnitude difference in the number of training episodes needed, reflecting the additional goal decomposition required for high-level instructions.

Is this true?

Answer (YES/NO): YES